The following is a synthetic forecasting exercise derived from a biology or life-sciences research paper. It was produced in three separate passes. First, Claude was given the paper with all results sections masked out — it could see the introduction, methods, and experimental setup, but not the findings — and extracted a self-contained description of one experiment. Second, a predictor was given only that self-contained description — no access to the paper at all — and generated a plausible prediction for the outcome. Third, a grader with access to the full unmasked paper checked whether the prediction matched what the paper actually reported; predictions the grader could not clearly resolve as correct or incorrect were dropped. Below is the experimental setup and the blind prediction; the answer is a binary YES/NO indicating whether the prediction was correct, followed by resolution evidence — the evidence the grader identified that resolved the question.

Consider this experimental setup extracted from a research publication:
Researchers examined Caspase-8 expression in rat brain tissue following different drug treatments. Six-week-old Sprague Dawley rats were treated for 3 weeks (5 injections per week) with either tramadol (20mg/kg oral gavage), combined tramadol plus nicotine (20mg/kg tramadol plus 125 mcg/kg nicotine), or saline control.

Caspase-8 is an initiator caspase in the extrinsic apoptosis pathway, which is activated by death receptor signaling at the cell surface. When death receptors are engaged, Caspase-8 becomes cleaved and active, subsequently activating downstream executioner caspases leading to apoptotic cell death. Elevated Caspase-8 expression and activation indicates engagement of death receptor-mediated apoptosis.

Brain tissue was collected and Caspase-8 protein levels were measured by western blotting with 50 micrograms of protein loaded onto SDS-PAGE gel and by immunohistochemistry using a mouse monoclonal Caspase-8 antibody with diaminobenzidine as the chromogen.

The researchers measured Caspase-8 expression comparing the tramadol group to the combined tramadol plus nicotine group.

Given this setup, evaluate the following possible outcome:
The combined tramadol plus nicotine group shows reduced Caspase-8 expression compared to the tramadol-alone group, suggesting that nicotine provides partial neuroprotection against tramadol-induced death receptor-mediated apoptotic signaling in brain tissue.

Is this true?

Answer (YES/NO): NO